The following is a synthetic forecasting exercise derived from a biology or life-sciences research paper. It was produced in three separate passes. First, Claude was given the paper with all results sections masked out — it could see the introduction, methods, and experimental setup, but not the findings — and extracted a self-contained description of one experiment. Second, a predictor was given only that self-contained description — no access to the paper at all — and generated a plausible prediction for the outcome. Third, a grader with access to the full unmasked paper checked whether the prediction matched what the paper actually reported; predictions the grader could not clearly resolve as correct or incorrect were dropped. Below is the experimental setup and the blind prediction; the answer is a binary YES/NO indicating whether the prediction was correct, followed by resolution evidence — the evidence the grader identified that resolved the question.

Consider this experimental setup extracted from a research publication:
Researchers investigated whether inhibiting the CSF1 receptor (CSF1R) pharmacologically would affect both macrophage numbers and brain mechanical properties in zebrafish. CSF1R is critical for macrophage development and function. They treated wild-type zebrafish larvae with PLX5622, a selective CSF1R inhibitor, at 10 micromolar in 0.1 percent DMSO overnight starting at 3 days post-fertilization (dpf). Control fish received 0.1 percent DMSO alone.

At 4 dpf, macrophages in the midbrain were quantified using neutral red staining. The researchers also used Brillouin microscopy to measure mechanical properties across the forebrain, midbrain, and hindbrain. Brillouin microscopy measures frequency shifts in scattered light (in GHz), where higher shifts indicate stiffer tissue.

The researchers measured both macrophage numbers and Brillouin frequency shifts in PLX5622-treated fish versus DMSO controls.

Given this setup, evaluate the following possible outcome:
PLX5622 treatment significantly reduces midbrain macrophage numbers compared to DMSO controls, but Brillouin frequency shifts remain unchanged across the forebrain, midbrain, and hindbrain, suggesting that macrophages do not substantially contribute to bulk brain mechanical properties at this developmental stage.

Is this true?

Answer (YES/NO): NO